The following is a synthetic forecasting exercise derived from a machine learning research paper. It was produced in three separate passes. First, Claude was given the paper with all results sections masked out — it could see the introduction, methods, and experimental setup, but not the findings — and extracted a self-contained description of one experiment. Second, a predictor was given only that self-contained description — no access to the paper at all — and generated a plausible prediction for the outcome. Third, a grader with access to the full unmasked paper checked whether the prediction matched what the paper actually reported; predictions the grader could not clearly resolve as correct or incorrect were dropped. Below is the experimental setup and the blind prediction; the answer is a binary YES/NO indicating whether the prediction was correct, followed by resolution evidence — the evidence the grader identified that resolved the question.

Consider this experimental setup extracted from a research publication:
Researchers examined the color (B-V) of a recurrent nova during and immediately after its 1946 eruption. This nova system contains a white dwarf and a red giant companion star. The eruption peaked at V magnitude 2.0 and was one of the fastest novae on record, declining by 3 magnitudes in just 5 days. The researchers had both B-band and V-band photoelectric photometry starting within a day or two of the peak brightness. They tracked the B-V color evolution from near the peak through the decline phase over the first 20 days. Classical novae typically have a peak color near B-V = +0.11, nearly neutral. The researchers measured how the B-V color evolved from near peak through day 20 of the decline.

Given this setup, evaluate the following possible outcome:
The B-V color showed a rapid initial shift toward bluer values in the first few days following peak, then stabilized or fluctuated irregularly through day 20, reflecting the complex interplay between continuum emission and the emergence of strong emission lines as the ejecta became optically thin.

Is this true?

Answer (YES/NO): NO